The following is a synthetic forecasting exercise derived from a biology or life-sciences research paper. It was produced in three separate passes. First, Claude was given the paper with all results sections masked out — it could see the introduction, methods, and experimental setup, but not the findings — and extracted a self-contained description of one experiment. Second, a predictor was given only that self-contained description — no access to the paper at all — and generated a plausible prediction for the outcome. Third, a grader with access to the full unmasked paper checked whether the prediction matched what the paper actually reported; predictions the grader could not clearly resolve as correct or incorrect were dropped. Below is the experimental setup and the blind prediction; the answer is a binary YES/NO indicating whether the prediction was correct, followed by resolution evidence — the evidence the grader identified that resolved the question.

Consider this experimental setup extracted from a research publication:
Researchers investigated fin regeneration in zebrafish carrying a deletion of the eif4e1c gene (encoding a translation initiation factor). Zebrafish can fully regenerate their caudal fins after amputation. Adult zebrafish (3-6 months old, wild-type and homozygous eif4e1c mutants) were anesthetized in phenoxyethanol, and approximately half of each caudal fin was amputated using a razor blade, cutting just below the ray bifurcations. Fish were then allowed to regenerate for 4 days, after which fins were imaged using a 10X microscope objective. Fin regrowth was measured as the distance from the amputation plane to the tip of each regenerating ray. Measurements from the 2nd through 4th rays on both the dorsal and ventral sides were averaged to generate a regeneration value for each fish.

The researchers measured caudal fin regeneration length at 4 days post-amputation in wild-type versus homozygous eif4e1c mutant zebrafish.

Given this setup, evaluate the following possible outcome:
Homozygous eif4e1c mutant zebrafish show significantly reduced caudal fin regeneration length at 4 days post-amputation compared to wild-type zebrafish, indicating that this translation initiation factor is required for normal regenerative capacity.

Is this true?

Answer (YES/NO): NO